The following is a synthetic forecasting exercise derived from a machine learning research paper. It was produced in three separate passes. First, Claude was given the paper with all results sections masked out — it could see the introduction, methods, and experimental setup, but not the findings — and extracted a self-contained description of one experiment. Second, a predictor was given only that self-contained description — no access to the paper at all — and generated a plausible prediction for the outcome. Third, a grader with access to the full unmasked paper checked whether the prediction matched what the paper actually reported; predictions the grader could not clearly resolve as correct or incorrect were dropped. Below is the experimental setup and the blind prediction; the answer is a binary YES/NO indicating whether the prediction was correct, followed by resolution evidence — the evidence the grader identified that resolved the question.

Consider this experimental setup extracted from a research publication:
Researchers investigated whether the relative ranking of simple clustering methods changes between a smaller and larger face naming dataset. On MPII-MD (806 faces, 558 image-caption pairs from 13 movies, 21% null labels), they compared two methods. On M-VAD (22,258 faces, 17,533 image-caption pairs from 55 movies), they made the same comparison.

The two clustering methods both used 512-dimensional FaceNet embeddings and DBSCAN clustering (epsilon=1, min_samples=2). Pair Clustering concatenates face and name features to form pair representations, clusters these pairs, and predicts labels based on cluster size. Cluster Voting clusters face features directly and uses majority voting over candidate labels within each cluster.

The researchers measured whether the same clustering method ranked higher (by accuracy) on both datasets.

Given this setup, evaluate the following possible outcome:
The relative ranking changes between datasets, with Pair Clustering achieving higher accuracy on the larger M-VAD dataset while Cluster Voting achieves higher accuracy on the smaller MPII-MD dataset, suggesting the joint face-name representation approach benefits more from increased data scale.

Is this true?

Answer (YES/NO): NO